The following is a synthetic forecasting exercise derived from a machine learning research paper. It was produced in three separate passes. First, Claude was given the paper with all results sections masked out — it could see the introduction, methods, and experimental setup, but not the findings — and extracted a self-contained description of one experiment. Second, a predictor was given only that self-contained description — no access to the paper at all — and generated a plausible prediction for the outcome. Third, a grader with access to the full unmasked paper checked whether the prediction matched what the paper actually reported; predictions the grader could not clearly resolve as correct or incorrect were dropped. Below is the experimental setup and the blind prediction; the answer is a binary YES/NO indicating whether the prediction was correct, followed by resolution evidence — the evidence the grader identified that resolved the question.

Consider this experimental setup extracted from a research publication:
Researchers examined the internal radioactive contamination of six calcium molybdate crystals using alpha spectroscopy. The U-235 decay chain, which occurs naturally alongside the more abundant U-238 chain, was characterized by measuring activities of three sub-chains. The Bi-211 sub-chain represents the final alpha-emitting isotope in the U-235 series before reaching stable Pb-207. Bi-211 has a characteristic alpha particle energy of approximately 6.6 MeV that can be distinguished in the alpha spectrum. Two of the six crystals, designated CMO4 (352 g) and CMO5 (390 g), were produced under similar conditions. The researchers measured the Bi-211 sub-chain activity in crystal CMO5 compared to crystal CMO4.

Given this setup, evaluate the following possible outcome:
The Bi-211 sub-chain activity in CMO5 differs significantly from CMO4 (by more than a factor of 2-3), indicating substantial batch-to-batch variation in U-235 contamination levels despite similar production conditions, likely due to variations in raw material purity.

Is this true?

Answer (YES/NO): YES